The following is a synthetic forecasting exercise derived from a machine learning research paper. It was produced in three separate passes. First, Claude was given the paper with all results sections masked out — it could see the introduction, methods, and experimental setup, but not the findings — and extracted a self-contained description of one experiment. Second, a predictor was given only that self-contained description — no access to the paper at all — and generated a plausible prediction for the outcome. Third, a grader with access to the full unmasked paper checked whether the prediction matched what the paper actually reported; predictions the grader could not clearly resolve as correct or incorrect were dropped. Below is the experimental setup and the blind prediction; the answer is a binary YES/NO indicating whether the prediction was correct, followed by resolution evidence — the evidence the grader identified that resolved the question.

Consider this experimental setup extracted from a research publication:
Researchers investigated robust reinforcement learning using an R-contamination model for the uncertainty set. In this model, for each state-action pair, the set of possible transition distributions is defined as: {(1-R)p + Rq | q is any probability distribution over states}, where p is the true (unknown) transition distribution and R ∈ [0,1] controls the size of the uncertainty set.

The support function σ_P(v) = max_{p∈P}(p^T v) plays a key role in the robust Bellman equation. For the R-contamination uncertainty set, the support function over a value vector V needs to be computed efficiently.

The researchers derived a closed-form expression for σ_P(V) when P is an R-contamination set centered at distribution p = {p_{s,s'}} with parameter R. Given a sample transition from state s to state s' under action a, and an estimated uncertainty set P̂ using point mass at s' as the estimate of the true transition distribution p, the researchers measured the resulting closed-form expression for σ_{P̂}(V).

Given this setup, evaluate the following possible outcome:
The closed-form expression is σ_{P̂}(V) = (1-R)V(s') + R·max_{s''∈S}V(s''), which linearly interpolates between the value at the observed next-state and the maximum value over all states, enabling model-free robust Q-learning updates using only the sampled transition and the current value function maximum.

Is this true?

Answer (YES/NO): YES